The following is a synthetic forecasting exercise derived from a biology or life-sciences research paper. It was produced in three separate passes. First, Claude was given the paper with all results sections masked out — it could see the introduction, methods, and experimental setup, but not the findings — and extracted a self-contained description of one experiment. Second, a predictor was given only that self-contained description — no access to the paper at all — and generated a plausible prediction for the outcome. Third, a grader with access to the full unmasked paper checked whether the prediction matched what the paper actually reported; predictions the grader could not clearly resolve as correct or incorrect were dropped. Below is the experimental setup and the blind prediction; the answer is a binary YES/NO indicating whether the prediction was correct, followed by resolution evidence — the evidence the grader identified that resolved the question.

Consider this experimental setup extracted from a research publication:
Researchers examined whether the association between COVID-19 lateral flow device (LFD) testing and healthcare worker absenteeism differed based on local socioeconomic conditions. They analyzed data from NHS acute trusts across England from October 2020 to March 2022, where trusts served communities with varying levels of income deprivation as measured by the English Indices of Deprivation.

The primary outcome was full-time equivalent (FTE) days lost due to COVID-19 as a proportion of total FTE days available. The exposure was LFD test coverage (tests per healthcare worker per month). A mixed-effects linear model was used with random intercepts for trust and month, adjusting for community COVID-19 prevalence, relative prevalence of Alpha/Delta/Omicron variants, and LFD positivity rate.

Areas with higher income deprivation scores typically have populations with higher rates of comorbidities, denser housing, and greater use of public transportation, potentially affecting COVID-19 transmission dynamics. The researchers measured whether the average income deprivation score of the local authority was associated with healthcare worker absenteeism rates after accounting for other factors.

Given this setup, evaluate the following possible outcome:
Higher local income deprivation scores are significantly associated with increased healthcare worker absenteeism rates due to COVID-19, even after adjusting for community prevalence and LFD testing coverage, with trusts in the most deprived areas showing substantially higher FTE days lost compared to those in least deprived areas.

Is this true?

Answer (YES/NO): NO